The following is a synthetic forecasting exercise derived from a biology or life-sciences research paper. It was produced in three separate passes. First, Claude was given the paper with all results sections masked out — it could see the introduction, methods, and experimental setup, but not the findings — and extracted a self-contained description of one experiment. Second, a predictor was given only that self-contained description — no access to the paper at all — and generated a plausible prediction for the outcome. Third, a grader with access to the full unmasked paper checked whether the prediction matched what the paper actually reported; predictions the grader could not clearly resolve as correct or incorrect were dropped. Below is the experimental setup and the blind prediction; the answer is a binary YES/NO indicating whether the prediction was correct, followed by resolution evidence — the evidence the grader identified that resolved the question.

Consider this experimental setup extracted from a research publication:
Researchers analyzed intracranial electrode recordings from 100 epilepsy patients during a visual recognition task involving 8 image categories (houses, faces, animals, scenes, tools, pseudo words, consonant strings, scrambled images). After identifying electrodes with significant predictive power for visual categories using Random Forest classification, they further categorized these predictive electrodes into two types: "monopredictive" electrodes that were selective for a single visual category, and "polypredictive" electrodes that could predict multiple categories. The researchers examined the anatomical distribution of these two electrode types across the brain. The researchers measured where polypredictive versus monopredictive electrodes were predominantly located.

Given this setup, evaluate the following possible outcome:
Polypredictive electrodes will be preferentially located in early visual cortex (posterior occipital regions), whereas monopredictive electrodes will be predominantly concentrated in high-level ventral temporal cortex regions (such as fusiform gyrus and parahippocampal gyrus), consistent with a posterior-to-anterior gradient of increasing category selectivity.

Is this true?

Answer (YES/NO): NO